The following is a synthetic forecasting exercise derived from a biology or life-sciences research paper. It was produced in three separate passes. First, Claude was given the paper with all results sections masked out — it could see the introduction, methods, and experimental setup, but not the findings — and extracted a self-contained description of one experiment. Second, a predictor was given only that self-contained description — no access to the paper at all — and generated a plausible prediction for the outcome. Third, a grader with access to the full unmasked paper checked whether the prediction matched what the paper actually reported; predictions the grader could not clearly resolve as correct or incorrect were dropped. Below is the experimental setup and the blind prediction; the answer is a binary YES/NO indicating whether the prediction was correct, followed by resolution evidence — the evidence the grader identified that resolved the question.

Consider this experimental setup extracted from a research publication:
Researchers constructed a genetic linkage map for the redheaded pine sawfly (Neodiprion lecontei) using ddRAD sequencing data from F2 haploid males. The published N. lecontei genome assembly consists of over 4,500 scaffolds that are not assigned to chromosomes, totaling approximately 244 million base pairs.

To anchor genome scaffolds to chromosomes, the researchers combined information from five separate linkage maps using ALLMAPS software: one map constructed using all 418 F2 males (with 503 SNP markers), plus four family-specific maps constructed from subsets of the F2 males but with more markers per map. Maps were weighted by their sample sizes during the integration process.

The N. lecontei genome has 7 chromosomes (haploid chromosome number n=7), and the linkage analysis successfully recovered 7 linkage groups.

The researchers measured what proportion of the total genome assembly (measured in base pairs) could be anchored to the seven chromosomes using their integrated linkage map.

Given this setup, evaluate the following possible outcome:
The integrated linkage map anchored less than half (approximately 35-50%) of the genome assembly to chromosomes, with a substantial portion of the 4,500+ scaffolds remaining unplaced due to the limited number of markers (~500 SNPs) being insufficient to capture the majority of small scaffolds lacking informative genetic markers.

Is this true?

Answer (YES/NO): NO